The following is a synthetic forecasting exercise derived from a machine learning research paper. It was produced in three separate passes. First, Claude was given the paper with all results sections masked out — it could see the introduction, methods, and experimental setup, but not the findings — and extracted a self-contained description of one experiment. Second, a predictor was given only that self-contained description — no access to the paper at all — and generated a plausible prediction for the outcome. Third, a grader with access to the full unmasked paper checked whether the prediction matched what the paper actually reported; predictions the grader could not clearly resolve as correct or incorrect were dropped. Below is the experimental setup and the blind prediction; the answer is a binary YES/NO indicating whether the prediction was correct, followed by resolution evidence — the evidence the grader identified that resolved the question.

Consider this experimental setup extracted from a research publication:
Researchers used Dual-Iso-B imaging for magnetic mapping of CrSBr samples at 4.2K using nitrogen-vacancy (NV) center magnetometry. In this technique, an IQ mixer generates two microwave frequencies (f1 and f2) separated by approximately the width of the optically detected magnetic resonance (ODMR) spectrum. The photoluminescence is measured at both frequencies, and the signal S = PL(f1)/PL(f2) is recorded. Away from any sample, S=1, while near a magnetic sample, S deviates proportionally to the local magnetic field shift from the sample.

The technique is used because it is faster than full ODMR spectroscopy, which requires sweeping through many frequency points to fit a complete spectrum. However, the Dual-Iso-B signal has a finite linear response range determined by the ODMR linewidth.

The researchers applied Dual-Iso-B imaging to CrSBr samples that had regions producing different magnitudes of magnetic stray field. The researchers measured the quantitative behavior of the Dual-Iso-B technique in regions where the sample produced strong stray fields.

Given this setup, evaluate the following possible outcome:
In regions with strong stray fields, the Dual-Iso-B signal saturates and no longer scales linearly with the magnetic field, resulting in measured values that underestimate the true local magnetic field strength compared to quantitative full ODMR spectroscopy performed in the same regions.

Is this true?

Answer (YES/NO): NO